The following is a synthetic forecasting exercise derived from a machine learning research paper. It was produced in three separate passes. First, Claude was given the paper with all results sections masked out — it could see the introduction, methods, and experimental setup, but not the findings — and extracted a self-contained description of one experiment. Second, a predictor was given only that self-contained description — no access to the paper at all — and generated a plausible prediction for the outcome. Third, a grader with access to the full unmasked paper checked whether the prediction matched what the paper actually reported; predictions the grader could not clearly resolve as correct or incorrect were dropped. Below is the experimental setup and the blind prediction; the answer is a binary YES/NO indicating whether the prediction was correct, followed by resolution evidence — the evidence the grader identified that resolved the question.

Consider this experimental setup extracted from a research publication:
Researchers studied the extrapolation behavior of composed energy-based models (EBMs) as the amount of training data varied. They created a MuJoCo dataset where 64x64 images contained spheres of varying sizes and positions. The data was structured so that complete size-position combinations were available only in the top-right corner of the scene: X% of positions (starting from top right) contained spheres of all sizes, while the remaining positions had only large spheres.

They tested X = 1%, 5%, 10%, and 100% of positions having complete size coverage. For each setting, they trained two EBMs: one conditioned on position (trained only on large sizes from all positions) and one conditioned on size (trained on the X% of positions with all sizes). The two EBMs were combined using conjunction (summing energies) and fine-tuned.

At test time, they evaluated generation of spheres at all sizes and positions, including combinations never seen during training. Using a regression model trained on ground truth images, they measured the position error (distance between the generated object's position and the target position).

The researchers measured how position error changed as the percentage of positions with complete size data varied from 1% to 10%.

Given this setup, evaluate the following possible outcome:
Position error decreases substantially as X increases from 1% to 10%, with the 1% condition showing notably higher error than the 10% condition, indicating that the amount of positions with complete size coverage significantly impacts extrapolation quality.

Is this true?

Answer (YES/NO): NO